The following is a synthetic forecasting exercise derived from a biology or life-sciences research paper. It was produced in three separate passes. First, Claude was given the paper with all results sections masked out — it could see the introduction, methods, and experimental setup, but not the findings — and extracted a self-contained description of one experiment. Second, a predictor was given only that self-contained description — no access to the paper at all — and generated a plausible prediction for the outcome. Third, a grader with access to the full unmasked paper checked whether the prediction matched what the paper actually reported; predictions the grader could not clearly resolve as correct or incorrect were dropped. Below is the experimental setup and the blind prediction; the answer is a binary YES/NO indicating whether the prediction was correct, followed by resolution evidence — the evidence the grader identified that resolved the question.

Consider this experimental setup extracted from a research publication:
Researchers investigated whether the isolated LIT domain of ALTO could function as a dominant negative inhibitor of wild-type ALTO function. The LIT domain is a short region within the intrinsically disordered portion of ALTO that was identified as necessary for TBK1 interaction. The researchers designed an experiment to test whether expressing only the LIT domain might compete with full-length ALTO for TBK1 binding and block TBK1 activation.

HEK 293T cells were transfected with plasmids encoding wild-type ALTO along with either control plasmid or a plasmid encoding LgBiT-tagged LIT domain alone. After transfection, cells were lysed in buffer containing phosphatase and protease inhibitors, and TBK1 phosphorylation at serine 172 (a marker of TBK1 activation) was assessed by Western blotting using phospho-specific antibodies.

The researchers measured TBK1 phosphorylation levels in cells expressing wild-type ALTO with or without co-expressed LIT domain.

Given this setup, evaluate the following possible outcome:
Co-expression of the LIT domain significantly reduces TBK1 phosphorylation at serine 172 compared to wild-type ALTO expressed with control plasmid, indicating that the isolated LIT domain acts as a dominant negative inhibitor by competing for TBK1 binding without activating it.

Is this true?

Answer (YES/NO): YES